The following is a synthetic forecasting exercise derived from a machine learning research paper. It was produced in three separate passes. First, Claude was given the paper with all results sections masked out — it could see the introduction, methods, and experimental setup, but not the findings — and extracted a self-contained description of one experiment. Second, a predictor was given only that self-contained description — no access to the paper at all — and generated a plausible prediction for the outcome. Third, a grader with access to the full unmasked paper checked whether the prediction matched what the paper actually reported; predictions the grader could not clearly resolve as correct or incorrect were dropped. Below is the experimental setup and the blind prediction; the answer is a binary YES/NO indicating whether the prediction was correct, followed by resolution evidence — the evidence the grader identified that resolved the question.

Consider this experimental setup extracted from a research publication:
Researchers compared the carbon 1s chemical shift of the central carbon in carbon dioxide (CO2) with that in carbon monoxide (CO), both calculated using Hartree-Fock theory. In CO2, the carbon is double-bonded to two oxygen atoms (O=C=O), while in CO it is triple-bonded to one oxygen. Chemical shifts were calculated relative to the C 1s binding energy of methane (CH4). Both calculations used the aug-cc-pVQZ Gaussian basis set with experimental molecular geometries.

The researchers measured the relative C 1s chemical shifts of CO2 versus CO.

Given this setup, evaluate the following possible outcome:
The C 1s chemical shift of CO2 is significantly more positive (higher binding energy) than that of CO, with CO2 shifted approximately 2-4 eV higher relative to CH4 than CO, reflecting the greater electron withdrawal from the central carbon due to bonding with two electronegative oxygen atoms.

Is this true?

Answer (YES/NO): NO